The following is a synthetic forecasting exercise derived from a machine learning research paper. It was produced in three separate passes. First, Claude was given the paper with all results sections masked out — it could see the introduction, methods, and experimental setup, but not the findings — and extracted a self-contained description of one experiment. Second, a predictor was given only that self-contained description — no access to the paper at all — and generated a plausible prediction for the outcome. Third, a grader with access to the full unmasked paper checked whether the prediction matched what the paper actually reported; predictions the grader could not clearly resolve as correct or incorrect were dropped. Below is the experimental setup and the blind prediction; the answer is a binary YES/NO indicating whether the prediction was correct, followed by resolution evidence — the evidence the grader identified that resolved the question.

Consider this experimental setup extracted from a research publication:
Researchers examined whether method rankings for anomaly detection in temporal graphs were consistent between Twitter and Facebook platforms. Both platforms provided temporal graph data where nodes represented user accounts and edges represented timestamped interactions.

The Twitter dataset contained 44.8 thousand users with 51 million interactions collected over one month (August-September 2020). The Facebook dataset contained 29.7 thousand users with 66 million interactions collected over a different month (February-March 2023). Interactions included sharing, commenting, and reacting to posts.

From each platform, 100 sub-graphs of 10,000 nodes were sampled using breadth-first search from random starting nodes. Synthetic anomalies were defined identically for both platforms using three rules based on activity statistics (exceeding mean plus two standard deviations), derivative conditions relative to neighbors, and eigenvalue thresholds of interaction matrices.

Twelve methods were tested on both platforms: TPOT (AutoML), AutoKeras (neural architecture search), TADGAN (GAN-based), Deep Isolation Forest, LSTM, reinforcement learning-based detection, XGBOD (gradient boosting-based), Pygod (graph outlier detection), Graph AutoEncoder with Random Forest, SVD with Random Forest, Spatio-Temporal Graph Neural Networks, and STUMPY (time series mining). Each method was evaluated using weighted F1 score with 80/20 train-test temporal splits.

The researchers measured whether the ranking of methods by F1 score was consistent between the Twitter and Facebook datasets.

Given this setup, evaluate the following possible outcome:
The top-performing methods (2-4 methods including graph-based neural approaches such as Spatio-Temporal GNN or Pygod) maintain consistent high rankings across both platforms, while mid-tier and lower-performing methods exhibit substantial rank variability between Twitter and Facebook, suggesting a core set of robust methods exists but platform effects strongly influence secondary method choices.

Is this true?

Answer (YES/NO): NO